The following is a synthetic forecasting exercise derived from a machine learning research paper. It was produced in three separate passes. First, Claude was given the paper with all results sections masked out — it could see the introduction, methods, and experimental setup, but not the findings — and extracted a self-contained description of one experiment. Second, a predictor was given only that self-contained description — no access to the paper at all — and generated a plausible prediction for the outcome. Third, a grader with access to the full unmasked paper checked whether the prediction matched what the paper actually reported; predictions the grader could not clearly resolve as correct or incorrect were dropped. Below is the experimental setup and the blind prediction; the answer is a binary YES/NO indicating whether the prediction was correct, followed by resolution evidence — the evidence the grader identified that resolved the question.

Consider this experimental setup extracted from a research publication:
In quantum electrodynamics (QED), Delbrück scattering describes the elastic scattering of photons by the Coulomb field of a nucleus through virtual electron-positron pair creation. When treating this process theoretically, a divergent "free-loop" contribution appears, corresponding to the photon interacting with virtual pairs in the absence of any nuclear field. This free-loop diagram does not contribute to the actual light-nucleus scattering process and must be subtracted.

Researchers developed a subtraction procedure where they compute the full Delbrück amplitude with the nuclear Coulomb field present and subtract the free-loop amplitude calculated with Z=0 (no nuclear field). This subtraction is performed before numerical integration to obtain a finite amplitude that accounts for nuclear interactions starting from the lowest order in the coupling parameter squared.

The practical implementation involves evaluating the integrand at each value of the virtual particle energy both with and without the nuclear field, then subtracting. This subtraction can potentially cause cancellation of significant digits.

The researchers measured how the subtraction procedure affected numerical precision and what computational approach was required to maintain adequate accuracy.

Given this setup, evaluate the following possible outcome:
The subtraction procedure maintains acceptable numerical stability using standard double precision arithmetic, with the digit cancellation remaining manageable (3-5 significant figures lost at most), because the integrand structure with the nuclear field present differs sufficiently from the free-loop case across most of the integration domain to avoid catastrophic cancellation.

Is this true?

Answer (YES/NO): NO